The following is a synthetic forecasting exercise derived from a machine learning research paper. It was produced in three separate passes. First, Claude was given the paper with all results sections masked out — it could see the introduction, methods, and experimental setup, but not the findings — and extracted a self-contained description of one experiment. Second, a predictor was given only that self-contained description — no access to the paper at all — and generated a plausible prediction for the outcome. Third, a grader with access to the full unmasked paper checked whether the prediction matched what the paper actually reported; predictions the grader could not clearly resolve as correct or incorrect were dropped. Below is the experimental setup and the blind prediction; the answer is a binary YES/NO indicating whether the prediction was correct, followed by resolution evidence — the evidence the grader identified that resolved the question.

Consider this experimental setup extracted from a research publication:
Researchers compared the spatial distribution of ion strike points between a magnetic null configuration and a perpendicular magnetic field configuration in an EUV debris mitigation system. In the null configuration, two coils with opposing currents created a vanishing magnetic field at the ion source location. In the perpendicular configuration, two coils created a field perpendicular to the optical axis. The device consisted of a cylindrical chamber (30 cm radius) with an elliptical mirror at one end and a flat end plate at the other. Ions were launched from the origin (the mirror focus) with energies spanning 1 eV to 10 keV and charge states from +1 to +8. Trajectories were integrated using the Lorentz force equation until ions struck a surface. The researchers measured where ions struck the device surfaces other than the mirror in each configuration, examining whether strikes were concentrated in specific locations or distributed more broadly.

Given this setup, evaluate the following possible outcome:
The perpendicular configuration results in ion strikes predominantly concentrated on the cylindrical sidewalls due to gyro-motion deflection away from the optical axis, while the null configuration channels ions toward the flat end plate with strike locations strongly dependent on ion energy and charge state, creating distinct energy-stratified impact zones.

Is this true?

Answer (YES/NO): NO